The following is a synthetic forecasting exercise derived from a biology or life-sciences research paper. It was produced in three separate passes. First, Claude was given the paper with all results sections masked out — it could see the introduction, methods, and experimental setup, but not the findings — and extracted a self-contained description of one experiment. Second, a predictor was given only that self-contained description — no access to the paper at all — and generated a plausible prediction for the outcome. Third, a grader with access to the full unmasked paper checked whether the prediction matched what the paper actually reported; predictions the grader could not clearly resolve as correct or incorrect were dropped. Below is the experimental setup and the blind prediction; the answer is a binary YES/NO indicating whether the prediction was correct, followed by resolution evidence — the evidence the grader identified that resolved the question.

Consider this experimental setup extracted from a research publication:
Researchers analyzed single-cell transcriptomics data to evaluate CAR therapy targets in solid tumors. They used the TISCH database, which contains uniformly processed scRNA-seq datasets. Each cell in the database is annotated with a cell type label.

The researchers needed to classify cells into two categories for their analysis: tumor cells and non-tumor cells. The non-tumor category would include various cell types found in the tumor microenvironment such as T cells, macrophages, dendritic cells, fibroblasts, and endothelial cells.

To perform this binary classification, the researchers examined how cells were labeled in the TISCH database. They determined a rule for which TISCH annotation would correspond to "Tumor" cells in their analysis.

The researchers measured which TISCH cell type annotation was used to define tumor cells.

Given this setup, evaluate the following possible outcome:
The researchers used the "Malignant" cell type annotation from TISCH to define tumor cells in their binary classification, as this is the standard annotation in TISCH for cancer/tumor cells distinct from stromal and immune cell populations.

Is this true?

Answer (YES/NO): YES